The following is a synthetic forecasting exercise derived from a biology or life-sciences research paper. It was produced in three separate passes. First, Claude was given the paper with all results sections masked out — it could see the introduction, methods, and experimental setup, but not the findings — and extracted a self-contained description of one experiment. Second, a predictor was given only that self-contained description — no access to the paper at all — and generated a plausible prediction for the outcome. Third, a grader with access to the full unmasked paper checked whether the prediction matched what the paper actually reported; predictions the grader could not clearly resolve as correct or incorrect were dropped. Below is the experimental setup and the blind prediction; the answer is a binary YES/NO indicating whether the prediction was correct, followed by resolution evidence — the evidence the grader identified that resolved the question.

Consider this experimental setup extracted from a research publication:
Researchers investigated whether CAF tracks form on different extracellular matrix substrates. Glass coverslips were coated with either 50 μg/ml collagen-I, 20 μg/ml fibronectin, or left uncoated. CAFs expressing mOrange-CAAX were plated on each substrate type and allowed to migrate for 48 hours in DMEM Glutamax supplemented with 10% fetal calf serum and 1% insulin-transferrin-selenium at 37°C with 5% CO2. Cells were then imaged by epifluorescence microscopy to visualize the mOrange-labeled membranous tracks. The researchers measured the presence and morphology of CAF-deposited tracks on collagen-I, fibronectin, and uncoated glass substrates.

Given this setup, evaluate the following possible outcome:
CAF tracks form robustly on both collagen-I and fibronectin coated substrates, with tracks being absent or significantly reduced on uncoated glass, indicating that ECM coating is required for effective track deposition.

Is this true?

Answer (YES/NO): NO